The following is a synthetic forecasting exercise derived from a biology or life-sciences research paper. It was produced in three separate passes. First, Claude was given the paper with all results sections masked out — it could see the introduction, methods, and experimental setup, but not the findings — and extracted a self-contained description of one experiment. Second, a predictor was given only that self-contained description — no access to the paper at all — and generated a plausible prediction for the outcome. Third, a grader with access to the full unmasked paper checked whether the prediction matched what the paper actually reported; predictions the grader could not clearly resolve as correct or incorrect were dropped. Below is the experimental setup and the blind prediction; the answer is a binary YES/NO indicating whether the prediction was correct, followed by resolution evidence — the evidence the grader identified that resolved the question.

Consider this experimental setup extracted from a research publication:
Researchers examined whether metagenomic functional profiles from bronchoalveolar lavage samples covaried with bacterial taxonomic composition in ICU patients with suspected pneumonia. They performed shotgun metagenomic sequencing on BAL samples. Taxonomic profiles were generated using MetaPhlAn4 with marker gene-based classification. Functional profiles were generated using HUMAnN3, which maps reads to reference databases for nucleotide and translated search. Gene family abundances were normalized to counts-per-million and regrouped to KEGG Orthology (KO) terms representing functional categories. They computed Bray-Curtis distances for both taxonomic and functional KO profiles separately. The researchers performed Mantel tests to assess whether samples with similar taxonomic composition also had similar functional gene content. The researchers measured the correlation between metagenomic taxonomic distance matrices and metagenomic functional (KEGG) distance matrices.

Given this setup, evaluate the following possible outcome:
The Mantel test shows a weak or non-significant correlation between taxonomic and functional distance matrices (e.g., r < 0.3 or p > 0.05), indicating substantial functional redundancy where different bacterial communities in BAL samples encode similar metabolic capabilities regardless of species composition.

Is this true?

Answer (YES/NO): NO